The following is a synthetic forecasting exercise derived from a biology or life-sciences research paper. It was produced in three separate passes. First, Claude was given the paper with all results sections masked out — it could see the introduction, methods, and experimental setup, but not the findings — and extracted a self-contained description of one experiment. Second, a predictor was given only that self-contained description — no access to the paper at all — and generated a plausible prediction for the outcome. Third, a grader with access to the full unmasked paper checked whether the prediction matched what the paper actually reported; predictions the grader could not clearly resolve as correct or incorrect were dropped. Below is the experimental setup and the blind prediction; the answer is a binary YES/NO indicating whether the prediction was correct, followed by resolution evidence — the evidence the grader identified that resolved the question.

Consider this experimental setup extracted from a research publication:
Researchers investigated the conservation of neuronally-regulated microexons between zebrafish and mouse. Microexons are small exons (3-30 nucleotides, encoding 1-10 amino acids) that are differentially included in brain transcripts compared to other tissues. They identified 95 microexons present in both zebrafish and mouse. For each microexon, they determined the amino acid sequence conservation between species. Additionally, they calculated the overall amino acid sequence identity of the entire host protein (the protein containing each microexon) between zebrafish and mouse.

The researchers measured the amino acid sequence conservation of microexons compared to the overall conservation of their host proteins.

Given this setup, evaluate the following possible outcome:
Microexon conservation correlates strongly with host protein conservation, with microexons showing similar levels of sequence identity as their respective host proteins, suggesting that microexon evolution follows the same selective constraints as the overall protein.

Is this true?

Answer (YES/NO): NO